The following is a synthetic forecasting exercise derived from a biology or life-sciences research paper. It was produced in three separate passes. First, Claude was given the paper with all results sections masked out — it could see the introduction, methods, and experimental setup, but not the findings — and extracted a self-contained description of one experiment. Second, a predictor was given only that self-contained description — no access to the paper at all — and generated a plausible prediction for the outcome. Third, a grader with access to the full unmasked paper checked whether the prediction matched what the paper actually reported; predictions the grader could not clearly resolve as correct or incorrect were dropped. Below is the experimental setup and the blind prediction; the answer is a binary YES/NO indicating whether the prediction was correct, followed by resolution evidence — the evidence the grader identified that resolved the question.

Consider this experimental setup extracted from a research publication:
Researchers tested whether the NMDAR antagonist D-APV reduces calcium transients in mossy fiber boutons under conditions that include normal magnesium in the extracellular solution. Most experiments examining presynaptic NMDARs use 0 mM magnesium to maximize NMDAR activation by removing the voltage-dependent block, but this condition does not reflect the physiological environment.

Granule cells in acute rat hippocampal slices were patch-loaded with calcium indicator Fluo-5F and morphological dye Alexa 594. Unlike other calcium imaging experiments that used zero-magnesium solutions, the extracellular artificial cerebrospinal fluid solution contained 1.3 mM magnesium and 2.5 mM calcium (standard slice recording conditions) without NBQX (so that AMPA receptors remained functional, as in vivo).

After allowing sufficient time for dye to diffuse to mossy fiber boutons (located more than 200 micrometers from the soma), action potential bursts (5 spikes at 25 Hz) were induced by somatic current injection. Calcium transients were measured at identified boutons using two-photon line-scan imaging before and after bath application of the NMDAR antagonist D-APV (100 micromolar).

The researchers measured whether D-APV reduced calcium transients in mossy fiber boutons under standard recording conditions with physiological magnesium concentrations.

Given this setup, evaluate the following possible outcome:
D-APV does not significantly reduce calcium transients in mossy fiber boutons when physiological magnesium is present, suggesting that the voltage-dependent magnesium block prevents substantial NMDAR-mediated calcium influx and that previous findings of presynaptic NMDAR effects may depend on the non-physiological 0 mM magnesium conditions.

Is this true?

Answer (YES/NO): NO